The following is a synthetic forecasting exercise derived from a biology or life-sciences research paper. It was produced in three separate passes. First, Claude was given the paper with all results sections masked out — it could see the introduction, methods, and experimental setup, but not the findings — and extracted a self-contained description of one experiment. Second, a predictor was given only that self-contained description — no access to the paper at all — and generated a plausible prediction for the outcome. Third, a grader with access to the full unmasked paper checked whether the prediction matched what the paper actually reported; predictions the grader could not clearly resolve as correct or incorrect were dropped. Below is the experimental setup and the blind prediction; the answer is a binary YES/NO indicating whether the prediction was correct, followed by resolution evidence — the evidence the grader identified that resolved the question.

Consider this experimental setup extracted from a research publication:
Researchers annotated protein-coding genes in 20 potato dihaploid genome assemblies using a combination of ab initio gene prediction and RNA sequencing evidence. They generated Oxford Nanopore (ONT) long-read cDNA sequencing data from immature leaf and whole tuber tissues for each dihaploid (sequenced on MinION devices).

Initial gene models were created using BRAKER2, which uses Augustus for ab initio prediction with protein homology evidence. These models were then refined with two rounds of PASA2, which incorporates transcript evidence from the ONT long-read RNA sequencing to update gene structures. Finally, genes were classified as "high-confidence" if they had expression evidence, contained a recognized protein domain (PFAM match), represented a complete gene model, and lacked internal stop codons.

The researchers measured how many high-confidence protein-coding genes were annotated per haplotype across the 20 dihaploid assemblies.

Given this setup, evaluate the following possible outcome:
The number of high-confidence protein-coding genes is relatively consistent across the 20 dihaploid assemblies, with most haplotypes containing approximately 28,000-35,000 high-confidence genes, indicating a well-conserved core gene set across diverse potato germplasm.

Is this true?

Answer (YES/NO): YES